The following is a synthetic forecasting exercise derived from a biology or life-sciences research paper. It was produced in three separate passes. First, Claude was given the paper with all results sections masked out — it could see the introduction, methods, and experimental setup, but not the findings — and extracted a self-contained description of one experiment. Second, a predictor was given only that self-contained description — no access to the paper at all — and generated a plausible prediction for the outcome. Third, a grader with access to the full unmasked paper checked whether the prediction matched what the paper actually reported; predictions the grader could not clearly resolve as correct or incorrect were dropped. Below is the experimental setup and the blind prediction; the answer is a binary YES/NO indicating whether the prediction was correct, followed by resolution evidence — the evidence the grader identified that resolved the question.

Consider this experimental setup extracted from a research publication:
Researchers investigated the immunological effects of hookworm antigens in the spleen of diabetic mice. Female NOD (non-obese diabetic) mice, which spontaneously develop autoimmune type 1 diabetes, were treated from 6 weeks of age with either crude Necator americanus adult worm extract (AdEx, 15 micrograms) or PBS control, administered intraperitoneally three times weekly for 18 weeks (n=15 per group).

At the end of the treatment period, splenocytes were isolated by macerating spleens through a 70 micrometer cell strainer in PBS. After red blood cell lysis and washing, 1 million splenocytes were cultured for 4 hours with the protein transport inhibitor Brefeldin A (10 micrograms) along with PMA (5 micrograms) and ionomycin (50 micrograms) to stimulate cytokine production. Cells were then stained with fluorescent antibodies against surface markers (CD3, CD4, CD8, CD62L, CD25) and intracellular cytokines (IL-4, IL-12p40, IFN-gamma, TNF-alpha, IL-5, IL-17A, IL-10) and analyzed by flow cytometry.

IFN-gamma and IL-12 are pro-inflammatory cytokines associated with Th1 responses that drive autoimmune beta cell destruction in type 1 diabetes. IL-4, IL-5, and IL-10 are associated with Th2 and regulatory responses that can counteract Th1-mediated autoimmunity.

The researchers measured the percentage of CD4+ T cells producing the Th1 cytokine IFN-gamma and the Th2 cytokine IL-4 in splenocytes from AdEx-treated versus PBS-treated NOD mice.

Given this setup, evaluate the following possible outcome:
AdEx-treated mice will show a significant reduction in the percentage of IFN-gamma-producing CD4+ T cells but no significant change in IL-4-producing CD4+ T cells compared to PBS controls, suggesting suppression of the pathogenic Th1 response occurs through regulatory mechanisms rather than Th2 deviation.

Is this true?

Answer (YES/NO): NO